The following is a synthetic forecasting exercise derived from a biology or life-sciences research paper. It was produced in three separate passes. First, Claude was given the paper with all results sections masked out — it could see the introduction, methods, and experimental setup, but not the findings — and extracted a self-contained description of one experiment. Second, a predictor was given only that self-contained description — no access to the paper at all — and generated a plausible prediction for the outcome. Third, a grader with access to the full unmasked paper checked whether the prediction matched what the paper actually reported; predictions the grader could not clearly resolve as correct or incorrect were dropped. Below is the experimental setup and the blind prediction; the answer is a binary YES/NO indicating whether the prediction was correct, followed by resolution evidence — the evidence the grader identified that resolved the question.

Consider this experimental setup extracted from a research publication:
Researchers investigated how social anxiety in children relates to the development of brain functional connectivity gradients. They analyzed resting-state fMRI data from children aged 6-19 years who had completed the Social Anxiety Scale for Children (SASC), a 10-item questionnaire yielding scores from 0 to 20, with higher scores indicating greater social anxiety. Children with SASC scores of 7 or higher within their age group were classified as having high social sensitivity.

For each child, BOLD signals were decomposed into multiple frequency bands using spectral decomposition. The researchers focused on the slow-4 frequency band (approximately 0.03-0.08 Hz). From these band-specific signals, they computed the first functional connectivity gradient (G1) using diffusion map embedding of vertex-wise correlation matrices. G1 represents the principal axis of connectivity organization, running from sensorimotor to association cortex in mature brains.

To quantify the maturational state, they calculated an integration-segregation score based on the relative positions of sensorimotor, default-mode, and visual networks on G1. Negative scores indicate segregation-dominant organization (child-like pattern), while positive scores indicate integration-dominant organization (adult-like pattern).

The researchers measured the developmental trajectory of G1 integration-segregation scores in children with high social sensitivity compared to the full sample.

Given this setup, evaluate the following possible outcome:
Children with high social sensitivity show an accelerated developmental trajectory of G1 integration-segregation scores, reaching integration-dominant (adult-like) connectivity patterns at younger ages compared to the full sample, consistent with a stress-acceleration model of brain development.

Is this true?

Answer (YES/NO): YES